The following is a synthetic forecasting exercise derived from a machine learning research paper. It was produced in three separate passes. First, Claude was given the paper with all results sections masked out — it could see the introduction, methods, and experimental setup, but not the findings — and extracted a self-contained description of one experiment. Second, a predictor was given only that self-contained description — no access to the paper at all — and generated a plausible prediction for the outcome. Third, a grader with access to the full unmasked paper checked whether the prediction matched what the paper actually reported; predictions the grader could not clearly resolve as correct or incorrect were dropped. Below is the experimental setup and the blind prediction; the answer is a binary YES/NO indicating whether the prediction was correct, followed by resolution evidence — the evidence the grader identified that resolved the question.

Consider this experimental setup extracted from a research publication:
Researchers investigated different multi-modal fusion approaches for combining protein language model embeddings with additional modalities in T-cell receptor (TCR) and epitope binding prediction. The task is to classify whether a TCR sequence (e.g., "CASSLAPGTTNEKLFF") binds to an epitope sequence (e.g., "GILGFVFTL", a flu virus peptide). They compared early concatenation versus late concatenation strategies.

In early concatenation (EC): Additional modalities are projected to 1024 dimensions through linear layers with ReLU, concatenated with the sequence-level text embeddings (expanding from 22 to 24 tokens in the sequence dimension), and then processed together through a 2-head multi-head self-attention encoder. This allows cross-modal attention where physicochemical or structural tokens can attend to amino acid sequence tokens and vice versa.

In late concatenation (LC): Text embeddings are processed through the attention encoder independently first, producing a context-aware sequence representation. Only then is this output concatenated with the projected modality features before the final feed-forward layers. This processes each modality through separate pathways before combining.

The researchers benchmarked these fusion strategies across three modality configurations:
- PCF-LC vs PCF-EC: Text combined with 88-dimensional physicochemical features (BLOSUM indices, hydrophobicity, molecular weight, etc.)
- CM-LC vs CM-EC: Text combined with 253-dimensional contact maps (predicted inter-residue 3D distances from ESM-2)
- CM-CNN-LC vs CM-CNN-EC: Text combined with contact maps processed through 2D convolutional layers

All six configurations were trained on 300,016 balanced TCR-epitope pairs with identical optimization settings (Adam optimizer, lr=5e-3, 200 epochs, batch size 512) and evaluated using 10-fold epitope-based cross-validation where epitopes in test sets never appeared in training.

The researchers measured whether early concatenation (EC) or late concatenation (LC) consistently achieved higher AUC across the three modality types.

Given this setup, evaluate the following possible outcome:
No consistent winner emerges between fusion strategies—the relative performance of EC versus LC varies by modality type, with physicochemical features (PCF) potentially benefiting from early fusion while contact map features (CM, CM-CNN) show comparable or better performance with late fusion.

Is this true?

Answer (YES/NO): NO